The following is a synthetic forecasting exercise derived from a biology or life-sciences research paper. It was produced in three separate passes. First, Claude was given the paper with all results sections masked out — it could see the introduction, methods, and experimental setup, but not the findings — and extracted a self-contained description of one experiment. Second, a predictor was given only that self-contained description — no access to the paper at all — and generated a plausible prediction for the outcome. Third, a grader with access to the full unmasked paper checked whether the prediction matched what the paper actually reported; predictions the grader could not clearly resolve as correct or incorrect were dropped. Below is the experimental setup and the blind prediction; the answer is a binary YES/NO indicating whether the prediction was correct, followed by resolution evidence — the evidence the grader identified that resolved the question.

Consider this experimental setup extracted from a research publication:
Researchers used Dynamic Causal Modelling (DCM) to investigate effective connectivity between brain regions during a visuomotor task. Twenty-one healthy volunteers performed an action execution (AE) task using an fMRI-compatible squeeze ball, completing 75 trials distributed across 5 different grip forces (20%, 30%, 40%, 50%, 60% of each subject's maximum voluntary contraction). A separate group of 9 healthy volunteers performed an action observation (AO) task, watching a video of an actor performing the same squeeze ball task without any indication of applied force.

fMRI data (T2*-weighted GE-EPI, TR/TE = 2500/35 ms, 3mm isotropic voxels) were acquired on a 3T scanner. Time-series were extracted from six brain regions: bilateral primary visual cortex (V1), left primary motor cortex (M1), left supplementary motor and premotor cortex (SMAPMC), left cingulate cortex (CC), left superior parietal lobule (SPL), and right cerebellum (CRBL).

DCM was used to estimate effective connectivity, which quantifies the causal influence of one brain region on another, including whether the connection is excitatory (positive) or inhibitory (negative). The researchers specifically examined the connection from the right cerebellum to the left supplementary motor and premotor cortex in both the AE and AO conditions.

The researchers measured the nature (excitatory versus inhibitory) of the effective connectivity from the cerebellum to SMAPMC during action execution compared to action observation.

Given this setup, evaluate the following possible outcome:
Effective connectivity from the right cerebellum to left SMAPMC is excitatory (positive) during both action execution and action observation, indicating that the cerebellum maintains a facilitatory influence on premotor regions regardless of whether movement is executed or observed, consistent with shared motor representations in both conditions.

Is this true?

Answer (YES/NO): NO